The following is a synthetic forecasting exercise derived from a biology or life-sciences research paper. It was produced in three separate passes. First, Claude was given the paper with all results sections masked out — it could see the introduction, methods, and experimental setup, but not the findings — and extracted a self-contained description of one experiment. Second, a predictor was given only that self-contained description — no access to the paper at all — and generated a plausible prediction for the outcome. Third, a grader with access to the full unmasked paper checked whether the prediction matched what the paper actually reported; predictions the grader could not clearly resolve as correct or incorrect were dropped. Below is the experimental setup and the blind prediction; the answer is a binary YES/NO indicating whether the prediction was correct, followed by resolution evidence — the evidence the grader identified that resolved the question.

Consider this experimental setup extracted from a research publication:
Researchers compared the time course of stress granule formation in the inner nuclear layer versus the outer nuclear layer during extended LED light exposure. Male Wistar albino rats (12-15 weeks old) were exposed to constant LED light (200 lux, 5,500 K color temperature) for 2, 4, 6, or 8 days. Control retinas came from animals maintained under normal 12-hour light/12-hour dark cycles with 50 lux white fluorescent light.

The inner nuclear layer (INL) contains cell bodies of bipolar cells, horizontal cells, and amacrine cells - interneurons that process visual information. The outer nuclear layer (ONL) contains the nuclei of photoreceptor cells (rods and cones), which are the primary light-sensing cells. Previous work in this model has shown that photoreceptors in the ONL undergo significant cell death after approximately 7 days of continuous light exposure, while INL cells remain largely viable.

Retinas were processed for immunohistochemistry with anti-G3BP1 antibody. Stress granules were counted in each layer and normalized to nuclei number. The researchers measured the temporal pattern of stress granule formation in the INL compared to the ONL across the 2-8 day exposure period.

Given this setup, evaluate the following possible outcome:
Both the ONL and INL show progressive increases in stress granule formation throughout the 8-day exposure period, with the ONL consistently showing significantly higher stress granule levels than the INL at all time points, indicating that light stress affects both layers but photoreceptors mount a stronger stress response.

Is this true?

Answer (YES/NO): NO